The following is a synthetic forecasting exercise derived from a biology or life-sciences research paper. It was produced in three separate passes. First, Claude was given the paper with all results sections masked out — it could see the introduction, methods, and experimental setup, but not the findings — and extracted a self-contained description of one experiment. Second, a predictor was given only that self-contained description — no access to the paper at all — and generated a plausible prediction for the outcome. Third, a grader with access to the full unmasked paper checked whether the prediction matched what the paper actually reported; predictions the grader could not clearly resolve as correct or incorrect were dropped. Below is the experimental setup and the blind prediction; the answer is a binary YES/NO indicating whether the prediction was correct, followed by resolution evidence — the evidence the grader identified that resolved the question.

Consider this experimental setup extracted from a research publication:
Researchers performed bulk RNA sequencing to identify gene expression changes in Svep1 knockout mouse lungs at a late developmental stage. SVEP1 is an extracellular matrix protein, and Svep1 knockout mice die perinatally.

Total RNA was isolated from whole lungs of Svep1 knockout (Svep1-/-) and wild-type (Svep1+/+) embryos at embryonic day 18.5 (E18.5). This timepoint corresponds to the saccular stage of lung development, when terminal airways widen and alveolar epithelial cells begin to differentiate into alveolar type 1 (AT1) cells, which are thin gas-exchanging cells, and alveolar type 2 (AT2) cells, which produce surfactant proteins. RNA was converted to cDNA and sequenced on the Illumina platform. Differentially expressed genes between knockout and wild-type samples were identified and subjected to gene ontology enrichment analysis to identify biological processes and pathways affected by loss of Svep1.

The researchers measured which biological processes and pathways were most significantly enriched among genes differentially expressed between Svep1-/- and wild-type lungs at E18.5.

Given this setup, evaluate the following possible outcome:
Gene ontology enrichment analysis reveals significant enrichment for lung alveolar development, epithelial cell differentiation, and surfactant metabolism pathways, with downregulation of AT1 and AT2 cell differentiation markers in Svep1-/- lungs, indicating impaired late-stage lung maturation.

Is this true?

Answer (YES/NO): NO